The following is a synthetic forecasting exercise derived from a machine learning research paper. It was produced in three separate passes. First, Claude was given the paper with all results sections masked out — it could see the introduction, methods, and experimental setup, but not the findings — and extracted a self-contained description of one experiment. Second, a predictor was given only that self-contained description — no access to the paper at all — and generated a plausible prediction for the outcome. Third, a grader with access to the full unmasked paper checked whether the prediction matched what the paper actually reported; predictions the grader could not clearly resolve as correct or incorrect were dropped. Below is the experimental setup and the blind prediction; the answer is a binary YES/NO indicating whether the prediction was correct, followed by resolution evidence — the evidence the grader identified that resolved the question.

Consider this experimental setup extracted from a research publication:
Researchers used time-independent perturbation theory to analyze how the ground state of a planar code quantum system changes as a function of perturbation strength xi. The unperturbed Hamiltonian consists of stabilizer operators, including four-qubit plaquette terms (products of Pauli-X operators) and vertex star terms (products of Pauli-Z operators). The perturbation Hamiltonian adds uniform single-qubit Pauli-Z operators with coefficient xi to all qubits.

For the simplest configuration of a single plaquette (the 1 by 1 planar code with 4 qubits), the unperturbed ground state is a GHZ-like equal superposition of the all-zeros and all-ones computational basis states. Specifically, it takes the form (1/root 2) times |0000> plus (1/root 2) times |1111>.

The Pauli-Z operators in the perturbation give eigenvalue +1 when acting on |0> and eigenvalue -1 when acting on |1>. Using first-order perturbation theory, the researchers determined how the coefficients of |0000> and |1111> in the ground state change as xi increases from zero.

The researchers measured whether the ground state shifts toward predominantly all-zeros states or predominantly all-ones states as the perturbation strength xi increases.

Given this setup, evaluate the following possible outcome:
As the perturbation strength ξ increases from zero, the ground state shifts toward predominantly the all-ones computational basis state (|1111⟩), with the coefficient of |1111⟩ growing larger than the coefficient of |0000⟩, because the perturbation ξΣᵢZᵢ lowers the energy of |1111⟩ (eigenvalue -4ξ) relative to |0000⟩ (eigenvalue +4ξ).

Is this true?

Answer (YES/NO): YES